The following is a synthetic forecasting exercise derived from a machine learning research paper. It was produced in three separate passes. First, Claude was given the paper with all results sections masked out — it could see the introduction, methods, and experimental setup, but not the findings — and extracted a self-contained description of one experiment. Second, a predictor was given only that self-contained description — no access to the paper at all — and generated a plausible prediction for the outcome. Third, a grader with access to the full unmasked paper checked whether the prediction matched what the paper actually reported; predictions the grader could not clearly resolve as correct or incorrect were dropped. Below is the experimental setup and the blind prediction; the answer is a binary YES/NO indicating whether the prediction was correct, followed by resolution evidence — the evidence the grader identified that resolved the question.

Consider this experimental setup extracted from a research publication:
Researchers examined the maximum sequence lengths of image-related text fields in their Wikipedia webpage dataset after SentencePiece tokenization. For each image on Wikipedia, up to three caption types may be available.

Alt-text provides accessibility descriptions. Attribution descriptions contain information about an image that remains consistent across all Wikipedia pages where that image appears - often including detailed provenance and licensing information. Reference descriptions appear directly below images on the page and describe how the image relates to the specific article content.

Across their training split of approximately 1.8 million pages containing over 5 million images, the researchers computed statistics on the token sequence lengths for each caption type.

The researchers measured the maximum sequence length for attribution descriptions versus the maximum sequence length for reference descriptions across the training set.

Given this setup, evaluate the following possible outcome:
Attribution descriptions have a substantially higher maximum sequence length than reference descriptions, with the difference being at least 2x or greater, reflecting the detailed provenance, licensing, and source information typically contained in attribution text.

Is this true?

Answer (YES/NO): YES